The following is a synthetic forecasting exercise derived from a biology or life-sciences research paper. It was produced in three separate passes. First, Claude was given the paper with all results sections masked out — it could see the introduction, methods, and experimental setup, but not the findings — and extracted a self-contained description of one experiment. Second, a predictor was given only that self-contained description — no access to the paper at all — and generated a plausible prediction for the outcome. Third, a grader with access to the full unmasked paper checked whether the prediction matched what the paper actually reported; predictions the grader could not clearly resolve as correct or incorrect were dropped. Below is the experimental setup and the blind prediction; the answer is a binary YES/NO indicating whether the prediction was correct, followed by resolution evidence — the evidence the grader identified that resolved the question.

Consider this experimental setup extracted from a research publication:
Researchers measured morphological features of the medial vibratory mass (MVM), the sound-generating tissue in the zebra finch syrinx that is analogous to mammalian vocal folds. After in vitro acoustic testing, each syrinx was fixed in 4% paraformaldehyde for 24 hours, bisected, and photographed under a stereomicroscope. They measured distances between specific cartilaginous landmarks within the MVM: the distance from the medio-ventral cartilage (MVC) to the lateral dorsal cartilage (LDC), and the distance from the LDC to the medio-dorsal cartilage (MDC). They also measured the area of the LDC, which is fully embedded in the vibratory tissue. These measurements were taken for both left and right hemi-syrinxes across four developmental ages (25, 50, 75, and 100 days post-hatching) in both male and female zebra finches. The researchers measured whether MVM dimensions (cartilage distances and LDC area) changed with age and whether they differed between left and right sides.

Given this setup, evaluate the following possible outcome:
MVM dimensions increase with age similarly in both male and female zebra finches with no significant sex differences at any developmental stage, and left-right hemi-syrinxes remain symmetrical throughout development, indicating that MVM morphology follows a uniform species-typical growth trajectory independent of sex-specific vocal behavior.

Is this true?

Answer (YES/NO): NO